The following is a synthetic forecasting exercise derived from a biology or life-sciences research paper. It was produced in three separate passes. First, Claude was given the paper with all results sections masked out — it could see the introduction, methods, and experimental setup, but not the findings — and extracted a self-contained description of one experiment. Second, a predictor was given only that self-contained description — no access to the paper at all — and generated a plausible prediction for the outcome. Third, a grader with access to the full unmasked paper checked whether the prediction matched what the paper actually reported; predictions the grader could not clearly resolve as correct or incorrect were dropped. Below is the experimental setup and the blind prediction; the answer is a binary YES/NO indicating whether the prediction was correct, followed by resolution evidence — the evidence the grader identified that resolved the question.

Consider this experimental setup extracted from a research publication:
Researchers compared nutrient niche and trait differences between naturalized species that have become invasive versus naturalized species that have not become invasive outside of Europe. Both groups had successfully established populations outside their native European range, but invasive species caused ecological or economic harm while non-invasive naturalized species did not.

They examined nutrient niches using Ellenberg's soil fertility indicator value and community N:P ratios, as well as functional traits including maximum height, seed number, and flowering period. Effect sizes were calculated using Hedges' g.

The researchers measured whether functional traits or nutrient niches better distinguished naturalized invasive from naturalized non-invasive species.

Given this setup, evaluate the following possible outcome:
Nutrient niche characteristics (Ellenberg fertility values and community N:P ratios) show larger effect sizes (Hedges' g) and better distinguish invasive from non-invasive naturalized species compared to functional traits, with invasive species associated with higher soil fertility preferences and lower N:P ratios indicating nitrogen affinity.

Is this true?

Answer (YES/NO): YES